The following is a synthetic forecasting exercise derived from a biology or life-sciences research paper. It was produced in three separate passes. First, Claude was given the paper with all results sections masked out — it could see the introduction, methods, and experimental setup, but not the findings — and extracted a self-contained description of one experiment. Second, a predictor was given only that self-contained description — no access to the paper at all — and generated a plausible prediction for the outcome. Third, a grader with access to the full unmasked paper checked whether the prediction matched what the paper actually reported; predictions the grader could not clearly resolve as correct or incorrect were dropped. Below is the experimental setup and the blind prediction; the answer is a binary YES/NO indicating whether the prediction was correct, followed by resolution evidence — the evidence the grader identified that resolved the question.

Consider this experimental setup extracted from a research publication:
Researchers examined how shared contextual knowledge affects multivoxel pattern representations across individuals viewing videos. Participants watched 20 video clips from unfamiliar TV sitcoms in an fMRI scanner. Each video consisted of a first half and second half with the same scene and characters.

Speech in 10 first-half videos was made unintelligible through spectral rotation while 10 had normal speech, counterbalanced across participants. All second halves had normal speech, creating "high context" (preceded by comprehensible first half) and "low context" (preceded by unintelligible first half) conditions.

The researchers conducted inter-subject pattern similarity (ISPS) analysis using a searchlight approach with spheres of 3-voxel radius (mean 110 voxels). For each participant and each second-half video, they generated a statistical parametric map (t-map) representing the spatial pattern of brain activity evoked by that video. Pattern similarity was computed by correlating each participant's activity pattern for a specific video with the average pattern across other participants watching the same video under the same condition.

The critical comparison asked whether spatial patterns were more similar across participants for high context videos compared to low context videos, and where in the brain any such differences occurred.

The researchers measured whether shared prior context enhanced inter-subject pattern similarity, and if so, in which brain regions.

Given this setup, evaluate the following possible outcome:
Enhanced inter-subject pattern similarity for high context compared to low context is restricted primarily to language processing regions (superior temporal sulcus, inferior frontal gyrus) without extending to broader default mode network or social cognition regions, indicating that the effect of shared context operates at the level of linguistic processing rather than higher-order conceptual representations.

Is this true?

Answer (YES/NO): NO